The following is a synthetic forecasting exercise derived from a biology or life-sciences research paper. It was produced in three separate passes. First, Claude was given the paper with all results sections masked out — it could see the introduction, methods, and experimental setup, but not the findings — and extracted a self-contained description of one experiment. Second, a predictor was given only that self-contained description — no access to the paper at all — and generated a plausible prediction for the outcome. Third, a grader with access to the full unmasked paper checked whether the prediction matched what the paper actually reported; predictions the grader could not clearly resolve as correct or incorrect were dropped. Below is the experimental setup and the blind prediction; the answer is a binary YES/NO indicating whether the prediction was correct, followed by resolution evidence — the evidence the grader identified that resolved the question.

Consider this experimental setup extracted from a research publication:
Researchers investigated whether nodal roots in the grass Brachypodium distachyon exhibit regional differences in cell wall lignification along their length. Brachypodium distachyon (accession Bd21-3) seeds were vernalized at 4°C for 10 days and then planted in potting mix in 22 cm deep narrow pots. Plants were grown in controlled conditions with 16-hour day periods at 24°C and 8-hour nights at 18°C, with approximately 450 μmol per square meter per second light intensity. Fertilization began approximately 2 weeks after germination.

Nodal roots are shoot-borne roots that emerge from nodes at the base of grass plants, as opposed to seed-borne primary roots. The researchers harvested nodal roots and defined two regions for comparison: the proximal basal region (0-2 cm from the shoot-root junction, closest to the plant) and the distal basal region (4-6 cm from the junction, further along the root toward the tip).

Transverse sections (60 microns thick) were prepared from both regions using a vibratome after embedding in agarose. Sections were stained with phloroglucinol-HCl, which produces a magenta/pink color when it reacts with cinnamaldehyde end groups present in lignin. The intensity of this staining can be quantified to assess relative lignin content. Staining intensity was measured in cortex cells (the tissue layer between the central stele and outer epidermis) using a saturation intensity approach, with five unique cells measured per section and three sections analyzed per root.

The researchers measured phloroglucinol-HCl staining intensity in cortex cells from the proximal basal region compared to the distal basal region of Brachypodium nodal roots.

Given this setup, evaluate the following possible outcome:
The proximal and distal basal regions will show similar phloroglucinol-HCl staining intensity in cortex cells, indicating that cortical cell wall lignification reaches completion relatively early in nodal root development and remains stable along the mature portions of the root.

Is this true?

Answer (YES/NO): NO